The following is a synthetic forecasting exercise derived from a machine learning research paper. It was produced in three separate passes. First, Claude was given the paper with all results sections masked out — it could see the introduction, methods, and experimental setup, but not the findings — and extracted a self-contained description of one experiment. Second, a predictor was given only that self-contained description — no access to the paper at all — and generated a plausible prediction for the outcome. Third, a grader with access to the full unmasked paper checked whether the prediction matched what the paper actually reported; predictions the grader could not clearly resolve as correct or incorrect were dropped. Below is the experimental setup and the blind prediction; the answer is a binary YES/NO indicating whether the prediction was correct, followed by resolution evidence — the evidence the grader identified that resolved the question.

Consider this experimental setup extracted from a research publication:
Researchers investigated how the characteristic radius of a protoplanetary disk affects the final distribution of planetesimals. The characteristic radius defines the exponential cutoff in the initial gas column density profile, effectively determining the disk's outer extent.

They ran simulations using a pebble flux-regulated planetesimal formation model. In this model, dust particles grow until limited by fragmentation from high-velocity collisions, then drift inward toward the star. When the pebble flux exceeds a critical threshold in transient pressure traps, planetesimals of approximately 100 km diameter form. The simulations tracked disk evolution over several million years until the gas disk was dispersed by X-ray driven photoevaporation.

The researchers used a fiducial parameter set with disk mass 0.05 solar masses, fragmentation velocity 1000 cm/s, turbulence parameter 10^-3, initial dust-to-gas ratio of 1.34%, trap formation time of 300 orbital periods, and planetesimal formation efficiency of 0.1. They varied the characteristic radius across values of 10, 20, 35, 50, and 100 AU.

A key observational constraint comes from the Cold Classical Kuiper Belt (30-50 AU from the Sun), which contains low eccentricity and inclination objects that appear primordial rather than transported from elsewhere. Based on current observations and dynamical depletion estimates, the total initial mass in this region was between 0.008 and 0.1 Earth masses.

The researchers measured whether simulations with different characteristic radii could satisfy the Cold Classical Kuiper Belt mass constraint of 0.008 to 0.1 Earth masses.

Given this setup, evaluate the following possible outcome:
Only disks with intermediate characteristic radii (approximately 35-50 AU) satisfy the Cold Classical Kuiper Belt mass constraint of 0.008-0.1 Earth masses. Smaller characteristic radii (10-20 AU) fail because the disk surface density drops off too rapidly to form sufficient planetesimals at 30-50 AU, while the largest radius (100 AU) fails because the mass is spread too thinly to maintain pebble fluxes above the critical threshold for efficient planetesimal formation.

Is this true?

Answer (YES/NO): NO